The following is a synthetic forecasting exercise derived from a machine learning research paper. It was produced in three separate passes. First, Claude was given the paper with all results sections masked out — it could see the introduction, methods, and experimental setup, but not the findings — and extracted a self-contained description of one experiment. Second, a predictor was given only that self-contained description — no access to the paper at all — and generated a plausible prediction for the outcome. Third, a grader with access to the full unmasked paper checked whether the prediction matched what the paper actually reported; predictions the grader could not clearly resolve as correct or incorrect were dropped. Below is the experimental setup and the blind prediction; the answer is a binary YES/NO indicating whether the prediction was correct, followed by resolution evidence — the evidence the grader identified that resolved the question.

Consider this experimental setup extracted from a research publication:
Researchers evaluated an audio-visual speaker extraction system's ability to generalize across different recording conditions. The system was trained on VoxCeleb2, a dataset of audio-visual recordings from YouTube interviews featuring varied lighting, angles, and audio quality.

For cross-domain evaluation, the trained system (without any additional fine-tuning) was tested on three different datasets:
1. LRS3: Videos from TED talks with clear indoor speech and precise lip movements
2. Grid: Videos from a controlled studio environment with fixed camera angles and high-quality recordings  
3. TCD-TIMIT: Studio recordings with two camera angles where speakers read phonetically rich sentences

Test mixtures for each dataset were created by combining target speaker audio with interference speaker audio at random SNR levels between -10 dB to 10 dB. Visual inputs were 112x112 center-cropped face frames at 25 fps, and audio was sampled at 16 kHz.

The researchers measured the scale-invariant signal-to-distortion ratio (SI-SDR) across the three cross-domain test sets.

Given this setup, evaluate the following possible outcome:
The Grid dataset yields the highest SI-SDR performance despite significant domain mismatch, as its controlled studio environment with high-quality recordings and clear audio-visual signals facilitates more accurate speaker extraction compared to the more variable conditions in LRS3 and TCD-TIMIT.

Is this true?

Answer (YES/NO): NO